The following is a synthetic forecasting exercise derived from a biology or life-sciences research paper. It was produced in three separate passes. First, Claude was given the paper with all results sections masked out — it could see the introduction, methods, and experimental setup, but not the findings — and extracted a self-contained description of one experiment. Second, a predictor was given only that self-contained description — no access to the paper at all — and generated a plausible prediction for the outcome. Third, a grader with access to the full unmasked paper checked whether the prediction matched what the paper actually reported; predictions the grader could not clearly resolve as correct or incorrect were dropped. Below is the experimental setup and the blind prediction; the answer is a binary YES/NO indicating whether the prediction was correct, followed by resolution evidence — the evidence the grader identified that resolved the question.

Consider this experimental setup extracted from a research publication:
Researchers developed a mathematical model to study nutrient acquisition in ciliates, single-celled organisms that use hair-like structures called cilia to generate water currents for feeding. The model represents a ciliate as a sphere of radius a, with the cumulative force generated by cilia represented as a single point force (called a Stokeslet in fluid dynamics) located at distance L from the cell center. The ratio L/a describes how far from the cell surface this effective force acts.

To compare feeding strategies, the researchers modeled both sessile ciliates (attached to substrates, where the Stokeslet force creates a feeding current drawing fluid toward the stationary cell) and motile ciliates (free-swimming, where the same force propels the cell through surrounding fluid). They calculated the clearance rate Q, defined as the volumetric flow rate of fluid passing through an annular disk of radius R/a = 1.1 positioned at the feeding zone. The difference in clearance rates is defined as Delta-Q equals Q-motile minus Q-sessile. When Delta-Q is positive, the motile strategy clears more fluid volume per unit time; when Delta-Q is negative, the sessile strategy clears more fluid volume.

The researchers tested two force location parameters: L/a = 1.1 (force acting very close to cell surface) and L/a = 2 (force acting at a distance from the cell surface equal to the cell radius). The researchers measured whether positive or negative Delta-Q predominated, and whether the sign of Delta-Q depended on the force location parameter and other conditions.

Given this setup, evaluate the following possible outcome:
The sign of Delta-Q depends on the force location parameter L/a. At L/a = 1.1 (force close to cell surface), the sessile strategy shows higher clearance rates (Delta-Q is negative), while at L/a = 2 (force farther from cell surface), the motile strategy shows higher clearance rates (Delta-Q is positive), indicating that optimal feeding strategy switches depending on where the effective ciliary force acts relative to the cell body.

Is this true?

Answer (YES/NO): NO